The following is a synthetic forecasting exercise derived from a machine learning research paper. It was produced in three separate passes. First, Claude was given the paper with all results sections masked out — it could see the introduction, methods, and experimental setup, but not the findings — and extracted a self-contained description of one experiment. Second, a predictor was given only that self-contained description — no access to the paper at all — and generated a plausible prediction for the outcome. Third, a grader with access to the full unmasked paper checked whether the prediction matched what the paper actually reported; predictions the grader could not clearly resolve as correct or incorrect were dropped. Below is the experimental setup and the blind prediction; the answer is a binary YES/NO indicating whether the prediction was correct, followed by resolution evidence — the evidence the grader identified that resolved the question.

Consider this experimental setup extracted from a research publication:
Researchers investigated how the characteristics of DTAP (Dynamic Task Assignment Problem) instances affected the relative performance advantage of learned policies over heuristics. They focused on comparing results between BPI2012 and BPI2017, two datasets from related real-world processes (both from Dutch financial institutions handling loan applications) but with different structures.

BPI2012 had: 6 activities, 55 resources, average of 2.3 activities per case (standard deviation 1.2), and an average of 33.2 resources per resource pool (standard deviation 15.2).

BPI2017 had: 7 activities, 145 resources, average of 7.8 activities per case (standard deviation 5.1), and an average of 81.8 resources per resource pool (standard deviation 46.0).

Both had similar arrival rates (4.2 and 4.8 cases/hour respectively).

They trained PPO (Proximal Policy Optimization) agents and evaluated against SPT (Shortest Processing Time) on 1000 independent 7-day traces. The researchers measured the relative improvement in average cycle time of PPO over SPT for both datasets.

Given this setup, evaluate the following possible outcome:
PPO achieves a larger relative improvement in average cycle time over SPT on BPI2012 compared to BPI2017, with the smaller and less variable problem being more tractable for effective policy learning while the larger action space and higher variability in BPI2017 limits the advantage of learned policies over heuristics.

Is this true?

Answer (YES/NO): NO